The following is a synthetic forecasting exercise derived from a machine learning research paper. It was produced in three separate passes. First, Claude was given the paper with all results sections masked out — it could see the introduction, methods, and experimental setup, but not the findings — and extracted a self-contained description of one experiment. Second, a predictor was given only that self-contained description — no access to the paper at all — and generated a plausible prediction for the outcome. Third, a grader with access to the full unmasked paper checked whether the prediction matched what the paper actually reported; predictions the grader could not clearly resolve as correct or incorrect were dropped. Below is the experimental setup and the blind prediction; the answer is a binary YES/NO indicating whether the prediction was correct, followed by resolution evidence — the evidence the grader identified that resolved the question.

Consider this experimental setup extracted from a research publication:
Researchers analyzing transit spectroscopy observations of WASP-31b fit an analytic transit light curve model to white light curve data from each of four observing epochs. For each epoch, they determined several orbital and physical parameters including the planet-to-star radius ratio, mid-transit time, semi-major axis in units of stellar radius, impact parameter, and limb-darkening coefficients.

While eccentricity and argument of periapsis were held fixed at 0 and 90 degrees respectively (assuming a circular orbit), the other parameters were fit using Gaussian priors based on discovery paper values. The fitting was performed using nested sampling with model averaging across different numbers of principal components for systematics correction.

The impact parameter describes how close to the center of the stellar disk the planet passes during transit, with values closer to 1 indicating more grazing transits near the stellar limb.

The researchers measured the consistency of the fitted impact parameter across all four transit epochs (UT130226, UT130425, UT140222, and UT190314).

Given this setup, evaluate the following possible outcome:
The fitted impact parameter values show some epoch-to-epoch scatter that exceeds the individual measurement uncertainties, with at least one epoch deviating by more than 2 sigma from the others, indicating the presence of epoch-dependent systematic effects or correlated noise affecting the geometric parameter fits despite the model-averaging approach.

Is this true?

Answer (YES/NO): NO